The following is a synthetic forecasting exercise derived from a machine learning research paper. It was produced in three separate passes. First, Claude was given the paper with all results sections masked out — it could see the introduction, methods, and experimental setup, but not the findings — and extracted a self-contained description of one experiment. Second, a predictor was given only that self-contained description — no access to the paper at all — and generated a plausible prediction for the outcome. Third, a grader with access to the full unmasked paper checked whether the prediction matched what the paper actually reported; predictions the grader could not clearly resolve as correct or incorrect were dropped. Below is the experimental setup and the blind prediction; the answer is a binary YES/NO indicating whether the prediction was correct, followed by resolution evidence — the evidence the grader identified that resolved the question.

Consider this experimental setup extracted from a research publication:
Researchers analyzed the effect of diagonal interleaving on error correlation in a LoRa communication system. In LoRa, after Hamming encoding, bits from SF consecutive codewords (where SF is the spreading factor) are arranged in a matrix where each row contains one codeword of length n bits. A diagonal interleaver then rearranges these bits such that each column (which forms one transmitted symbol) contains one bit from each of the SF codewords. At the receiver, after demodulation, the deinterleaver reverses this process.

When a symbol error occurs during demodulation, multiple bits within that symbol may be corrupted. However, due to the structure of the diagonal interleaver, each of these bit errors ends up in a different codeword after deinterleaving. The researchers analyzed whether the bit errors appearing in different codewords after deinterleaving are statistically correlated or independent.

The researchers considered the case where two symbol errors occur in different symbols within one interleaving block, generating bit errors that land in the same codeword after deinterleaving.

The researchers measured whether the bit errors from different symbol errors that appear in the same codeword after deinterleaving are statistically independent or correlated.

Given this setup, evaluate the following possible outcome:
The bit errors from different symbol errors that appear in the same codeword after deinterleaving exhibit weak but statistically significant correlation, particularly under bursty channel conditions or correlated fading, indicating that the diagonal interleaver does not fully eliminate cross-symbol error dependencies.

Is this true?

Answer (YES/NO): NO